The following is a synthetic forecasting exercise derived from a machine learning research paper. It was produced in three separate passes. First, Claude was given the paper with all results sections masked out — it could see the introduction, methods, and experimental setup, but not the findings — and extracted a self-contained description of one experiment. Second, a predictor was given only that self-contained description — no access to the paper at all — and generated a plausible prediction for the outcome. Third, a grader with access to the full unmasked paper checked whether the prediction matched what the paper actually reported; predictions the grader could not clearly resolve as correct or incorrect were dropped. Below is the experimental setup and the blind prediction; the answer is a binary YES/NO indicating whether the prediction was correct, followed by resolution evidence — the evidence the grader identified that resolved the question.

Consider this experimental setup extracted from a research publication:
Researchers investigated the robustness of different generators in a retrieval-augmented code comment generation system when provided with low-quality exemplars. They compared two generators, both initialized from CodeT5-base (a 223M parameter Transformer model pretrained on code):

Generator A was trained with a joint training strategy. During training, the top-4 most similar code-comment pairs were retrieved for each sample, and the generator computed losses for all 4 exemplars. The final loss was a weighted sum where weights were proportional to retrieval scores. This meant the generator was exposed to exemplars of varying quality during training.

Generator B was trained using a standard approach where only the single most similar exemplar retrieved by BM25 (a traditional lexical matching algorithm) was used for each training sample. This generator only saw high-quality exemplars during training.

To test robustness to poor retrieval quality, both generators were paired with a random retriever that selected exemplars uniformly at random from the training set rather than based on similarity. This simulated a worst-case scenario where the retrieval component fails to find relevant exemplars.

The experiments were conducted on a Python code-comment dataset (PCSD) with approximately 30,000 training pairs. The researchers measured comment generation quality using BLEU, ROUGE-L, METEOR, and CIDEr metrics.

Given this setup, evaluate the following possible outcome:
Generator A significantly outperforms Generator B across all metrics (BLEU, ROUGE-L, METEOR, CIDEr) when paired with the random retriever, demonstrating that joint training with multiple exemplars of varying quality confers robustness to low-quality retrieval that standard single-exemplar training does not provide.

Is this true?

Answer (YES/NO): YES